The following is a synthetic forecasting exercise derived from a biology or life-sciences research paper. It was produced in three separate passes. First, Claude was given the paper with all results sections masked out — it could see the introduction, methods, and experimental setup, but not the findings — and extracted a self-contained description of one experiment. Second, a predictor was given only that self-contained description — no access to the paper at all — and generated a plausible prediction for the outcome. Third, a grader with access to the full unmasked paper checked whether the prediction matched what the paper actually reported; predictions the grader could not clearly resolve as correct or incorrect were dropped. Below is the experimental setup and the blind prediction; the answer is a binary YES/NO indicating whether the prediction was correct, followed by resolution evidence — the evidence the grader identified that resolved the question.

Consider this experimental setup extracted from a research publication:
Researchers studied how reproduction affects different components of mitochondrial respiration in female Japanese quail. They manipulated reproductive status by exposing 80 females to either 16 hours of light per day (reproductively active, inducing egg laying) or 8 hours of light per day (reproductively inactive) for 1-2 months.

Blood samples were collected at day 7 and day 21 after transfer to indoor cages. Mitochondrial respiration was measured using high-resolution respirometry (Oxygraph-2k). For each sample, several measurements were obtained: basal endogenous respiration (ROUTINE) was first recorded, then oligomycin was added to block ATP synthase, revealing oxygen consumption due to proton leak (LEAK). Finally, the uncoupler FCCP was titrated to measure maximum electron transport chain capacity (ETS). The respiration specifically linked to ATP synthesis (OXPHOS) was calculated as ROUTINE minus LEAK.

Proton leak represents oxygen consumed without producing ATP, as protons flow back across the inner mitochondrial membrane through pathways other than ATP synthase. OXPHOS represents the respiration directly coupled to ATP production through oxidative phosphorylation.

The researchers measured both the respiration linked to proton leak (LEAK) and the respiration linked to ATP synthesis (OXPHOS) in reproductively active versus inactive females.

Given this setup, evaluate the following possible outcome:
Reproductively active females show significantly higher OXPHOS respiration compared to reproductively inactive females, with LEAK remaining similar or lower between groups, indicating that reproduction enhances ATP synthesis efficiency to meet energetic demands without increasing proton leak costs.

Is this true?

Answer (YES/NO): NO